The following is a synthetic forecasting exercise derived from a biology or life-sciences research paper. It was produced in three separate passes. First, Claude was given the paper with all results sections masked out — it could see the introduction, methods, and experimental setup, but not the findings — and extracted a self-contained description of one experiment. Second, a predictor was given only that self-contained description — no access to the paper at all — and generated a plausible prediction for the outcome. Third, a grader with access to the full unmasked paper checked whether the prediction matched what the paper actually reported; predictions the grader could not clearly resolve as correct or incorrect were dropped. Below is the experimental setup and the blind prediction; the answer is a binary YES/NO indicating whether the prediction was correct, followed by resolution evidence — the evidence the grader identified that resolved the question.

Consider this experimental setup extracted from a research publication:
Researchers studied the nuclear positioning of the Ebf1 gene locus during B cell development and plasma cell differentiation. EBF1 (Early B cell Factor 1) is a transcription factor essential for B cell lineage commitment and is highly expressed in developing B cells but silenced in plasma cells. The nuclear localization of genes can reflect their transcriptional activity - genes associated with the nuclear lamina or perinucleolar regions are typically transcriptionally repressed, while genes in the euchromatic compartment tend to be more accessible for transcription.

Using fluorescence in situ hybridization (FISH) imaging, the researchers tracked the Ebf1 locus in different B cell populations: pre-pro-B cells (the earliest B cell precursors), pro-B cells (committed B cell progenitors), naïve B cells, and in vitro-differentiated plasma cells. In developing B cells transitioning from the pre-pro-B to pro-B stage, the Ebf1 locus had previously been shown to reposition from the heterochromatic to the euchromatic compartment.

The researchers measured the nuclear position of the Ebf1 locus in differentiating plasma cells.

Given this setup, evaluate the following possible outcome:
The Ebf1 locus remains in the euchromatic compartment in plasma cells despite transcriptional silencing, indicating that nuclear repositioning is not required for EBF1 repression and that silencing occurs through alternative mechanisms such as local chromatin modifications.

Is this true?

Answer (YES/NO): NO